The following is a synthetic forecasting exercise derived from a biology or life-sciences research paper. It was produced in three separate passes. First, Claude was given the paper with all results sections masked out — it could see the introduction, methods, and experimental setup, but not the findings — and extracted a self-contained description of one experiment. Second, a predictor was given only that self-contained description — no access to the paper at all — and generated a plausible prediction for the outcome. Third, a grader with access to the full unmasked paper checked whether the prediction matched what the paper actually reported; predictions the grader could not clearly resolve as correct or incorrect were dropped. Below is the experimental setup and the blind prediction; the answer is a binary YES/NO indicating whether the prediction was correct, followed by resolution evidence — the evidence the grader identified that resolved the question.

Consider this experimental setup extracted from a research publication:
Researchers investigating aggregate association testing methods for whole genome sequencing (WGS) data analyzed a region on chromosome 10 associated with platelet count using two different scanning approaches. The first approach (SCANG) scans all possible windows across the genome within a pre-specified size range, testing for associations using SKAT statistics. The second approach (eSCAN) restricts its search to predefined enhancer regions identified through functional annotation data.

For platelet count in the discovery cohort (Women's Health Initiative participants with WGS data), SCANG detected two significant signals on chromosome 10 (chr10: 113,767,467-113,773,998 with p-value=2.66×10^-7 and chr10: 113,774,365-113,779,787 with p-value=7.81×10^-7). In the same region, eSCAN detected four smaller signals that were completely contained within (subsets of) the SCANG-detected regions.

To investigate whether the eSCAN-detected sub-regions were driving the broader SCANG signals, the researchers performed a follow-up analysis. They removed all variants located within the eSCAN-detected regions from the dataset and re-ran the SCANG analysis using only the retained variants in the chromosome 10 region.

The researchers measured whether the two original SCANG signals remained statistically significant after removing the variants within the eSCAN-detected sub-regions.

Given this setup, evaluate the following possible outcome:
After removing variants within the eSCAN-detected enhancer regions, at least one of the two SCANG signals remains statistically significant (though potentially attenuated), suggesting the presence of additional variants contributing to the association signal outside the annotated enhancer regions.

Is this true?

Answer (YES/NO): NO